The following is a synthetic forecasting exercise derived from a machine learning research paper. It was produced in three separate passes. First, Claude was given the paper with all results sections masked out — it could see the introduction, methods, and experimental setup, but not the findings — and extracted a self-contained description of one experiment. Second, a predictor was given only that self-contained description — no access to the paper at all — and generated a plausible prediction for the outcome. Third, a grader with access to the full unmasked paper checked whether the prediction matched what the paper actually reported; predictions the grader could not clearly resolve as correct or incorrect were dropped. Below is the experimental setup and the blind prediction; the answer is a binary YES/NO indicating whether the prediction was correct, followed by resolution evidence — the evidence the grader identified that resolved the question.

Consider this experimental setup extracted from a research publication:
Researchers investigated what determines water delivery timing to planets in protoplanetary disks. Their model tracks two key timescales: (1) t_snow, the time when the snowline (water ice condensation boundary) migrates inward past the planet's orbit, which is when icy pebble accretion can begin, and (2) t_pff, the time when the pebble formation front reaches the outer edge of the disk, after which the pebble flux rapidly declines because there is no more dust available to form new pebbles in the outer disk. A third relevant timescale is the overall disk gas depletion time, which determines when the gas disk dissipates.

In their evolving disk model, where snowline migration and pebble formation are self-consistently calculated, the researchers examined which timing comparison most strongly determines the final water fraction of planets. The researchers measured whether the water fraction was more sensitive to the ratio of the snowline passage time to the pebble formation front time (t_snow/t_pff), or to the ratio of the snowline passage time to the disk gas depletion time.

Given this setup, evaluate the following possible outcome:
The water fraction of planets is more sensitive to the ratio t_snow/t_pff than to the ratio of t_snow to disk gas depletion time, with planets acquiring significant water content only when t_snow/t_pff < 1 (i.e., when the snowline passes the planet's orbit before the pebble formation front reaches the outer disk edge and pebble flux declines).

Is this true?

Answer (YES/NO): NO